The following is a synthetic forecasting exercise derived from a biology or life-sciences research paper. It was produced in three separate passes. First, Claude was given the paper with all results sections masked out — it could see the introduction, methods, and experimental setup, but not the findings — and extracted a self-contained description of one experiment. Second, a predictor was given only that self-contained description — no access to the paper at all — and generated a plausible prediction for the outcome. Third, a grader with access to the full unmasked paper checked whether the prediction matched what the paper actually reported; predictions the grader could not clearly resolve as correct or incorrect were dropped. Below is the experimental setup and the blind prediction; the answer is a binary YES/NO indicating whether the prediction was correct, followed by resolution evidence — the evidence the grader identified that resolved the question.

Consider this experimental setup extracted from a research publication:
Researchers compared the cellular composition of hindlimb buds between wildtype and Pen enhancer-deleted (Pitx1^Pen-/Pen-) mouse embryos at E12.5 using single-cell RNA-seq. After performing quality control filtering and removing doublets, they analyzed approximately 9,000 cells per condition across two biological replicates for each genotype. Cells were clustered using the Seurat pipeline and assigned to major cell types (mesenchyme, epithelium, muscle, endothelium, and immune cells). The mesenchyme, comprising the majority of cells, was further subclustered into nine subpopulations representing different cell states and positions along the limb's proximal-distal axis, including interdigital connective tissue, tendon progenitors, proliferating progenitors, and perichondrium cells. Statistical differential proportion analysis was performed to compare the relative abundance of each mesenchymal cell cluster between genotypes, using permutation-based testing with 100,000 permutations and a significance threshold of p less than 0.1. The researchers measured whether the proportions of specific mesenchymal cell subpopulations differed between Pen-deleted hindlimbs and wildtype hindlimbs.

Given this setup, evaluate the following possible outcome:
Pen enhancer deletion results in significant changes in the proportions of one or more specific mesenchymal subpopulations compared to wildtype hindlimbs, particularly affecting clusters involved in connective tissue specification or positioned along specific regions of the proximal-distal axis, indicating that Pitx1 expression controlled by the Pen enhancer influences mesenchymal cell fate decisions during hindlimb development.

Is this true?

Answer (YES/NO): YES